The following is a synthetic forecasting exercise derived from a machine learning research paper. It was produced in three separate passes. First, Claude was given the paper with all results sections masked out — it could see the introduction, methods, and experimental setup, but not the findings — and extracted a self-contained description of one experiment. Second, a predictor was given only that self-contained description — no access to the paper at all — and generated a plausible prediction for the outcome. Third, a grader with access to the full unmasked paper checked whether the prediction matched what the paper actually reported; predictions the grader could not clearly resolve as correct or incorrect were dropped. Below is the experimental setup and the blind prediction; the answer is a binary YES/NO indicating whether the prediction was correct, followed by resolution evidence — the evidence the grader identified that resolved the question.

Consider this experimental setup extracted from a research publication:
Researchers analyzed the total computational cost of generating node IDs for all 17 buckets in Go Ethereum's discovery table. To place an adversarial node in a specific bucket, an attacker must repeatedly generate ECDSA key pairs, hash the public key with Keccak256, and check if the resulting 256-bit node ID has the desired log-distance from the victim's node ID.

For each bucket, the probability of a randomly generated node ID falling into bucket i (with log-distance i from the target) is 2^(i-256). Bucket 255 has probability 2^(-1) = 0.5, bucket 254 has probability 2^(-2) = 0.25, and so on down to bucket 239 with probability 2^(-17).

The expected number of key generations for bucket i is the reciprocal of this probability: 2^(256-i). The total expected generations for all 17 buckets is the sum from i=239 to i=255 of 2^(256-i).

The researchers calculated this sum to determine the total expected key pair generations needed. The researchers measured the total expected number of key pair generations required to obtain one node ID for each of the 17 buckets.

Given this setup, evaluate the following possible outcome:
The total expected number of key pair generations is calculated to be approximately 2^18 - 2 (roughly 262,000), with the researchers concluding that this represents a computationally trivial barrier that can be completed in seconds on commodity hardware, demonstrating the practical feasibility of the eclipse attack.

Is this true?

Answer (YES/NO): YES